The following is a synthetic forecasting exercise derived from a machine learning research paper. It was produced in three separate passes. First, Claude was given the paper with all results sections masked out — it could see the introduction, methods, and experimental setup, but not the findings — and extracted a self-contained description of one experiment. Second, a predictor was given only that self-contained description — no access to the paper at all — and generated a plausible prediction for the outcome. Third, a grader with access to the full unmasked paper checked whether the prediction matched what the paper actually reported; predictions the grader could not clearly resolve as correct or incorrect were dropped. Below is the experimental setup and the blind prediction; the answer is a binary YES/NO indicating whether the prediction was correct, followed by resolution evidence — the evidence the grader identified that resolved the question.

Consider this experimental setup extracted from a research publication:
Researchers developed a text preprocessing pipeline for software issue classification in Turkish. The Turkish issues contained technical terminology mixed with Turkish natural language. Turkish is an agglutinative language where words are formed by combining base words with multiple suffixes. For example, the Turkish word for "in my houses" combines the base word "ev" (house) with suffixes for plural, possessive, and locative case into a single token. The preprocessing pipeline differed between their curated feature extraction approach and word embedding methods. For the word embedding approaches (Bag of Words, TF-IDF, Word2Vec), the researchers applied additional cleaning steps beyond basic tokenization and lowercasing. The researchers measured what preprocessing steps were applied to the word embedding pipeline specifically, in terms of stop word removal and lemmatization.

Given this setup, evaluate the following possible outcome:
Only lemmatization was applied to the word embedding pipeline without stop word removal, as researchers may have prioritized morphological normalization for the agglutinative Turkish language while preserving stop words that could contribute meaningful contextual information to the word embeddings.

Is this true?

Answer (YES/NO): NO